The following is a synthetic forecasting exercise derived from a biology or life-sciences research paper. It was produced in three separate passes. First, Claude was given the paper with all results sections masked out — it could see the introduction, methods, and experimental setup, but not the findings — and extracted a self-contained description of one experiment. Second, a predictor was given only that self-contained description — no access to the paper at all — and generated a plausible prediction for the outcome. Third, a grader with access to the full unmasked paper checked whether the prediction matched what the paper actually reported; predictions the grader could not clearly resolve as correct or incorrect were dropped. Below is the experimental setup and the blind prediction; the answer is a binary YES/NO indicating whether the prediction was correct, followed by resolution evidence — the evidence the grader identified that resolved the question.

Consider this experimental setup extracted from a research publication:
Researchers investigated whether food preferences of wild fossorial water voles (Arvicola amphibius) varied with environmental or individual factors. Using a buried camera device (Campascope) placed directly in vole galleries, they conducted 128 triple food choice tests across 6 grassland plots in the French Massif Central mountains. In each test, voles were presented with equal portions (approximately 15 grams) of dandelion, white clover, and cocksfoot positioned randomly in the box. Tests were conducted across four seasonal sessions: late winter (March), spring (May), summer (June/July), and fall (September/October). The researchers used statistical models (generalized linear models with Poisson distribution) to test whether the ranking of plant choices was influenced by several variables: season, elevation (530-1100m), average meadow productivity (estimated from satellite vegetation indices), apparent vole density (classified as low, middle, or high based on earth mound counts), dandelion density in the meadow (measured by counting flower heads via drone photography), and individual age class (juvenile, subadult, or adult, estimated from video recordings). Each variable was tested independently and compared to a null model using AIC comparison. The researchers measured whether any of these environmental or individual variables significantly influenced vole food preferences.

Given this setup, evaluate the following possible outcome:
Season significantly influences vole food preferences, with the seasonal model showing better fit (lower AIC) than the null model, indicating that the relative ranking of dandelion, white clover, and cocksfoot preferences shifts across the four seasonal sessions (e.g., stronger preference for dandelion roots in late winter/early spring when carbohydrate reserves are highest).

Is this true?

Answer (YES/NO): NO